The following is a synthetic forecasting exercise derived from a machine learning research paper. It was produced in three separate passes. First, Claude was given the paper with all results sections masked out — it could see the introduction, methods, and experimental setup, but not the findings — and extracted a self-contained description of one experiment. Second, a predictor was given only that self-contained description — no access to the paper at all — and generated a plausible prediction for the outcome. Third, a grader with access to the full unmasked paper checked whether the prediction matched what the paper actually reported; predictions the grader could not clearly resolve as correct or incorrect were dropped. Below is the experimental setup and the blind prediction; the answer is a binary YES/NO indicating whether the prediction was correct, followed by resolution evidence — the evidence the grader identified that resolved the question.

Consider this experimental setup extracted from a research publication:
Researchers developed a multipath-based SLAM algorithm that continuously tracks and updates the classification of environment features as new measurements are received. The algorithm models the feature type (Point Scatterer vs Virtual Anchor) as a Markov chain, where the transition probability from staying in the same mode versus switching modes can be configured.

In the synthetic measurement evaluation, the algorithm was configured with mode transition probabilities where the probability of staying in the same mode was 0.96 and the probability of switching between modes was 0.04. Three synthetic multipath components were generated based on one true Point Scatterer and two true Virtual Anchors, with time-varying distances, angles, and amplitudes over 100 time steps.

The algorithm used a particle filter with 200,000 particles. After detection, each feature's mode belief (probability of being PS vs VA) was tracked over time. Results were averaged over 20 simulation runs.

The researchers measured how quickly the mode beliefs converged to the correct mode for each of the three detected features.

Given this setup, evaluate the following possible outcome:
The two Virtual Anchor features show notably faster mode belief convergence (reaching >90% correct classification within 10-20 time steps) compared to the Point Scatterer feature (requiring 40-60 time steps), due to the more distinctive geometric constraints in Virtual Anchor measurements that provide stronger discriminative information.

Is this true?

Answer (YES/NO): NO